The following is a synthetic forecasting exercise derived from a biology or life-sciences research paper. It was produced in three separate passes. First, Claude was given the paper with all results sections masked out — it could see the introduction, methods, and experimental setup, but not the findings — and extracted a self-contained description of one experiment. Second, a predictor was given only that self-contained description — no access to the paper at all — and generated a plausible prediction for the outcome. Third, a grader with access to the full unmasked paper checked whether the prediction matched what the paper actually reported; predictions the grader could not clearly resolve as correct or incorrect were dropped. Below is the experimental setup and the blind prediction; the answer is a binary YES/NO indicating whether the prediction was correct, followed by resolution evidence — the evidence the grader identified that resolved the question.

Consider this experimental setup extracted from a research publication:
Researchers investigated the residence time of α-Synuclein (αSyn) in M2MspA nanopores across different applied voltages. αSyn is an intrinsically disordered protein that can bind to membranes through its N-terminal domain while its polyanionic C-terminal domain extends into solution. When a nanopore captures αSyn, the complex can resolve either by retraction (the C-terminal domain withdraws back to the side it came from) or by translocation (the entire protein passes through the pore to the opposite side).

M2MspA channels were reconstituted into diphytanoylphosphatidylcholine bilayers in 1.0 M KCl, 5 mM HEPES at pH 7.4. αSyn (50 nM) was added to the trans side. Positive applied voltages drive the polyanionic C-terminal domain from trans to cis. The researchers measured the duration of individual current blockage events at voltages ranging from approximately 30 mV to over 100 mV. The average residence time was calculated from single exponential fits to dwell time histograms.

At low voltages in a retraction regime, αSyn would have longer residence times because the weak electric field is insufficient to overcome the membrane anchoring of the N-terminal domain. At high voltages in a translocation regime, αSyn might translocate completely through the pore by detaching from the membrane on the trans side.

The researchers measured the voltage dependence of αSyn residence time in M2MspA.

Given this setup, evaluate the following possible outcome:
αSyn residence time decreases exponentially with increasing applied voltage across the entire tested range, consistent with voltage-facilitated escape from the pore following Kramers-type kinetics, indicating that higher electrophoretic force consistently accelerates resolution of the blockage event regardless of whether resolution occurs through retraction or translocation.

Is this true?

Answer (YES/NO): NO